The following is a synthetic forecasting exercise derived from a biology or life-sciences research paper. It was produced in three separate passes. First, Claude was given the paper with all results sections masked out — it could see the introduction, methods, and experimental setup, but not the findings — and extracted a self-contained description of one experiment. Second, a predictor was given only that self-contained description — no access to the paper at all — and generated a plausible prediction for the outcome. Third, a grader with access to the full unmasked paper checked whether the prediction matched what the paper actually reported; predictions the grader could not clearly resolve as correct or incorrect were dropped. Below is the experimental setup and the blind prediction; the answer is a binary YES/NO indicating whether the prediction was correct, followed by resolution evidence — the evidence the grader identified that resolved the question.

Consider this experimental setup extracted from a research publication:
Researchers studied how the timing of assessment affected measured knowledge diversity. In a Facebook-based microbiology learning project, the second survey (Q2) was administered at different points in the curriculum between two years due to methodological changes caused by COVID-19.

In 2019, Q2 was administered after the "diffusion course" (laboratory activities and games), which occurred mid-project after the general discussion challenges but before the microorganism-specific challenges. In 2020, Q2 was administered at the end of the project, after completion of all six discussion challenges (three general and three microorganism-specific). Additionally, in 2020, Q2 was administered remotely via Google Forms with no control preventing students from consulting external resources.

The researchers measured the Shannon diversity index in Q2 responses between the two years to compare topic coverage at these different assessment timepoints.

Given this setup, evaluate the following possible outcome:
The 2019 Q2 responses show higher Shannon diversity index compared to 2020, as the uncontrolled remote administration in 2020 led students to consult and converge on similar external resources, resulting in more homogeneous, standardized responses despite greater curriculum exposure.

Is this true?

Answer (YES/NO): NO